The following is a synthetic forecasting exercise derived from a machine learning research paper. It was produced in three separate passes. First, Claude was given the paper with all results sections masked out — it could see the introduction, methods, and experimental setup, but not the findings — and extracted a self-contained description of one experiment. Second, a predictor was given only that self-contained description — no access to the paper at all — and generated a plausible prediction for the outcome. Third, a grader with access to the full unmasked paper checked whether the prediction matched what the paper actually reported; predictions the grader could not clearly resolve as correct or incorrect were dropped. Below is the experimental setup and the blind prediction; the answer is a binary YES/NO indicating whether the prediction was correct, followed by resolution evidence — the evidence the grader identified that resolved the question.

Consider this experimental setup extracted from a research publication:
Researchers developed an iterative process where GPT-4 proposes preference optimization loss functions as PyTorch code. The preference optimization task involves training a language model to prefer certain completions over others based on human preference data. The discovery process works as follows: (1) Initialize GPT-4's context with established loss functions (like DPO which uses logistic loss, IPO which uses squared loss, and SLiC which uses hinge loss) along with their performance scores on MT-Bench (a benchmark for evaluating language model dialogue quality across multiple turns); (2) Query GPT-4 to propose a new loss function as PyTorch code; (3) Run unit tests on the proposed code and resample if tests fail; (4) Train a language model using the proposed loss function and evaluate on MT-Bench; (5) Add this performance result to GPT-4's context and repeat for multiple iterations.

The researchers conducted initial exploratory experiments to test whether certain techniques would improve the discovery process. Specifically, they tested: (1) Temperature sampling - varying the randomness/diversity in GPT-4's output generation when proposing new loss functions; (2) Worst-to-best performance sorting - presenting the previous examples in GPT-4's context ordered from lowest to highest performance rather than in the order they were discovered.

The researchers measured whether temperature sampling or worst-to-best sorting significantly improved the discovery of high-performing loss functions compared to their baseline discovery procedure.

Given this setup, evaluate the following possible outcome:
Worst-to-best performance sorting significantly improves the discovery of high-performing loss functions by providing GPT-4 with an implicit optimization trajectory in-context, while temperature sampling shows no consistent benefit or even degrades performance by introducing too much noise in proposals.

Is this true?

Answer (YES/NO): NO